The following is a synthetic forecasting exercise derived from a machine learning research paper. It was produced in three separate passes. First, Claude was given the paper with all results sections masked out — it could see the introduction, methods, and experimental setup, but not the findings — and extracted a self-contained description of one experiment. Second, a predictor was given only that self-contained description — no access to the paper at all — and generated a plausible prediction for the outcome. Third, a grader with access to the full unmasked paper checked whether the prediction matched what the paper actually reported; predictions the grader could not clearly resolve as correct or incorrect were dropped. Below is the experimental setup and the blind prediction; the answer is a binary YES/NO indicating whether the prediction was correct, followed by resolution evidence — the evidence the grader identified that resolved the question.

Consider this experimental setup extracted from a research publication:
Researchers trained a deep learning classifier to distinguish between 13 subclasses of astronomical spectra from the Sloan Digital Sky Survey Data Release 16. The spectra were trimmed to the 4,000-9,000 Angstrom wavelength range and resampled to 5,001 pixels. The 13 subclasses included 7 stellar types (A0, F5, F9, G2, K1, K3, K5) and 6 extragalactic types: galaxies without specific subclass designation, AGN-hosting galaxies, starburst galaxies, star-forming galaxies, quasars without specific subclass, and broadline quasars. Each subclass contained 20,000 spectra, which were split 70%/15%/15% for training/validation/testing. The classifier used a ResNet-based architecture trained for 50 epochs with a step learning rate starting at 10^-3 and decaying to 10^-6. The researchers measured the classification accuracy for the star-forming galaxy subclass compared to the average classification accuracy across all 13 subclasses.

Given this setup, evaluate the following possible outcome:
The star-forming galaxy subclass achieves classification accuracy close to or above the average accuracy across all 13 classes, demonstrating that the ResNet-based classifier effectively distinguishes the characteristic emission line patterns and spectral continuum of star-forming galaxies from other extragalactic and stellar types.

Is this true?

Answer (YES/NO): NO